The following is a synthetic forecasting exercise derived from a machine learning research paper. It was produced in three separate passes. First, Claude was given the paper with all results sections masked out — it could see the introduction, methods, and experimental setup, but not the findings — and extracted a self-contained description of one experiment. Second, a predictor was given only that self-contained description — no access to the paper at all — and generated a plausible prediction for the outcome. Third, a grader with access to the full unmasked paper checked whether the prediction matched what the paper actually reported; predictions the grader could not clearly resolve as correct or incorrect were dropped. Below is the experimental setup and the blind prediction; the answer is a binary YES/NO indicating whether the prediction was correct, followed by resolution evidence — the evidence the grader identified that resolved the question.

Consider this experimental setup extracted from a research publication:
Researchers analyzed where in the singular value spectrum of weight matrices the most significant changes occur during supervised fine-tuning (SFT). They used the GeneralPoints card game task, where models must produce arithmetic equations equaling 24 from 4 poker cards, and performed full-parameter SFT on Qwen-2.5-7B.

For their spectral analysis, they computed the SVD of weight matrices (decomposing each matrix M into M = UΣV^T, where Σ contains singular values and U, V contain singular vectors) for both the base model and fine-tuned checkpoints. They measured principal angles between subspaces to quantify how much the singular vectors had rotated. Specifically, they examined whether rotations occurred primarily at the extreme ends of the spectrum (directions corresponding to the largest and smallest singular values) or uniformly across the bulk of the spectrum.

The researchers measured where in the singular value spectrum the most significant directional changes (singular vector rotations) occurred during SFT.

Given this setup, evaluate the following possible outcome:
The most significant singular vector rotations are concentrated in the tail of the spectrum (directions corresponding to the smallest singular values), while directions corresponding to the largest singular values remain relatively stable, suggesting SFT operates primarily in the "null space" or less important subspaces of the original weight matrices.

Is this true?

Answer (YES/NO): YES